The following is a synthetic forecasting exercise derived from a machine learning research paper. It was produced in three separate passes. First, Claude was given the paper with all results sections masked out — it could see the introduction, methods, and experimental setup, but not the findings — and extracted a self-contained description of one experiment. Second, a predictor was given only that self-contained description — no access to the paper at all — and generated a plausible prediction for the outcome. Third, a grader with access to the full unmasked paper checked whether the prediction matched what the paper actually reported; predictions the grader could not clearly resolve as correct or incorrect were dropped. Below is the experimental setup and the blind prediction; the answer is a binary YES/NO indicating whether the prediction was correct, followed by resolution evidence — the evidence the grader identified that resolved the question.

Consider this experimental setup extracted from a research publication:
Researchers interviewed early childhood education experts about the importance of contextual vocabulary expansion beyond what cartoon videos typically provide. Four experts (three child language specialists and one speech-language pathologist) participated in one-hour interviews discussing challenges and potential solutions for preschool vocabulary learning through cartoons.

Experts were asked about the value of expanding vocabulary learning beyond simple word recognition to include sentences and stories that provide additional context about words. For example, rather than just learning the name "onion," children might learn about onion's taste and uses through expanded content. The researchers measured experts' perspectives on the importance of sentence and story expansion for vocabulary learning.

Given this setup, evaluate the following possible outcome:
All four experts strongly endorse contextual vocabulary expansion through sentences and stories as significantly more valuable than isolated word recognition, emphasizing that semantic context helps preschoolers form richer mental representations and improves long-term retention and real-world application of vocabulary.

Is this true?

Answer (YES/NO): NO